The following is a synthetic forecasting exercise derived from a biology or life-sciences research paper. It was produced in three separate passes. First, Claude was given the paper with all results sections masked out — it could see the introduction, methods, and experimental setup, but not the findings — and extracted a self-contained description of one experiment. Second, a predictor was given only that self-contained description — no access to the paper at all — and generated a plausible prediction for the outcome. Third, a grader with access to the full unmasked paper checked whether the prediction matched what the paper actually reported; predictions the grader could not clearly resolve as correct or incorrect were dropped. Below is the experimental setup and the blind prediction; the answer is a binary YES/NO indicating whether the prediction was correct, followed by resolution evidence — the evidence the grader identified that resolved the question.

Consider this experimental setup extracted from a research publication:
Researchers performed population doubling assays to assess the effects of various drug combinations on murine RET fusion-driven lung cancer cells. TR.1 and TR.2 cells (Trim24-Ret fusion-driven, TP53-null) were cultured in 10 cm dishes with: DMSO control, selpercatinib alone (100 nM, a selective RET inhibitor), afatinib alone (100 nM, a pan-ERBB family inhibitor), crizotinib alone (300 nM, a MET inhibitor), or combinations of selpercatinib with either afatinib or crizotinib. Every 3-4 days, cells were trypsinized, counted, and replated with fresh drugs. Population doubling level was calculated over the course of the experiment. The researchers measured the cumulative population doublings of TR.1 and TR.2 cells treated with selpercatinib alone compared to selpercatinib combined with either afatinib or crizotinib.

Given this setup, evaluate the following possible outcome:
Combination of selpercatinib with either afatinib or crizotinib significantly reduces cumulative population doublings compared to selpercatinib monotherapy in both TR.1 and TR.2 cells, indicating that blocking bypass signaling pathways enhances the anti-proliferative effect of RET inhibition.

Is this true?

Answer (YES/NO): NO